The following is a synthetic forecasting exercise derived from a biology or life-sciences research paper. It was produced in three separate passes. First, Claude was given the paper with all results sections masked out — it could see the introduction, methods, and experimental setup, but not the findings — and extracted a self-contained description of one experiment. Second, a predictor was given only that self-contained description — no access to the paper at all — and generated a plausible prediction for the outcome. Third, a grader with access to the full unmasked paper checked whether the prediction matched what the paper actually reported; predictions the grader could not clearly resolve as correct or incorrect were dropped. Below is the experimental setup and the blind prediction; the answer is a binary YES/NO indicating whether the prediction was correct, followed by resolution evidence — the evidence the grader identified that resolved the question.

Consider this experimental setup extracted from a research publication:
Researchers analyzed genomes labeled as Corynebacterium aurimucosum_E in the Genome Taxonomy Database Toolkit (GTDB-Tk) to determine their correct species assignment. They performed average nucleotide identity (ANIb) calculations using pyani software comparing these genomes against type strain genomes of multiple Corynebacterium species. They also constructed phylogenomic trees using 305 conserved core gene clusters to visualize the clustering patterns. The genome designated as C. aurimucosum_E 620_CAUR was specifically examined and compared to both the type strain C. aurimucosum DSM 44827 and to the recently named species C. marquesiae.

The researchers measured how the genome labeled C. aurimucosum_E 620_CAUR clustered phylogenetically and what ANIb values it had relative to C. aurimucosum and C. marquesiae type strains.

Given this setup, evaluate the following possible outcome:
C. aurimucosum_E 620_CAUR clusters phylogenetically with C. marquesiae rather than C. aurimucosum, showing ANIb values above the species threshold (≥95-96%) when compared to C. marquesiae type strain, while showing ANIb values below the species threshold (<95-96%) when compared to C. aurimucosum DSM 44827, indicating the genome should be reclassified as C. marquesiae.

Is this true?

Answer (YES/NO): YES